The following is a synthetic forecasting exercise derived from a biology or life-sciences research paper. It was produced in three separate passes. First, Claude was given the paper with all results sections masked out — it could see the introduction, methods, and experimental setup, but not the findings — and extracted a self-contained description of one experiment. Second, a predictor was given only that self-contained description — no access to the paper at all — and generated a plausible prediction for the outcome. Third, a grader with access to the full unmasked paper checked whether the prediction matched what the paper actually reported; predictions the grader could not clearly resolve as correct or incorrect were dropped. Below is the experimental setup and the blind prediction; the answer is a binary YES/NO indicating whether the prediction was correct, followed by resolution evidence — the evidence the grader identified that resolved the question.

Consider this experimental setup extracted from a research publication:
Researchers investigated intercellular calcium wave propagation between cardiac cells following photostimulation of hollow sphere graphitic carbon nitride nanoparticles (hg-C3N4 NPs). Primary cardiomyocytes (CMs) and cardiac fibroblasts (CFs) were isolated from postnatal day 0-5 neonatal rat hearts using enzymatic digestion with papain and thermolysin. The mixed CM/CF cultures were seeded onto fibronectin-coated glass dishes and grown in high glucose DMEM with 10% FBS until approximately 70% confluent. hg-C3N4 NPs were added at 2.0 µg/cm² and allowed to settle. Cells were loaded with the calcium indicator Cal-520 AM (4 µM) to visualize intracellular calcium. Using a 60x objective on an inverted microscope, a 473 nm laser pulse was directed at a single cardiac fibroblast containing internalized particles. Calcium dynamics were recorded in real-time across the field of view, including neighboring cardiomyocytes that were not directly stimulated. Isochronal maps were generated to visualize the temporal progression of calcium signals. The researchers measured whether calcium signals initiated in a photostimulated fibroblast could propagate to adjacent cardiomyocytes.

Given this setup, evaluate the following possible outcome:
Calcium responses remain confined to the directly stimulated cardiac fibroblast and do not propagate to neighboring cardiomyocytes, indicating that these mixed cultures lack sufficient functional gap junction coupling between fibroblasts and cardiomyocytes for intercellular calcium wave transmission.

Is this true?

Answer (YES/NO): NO